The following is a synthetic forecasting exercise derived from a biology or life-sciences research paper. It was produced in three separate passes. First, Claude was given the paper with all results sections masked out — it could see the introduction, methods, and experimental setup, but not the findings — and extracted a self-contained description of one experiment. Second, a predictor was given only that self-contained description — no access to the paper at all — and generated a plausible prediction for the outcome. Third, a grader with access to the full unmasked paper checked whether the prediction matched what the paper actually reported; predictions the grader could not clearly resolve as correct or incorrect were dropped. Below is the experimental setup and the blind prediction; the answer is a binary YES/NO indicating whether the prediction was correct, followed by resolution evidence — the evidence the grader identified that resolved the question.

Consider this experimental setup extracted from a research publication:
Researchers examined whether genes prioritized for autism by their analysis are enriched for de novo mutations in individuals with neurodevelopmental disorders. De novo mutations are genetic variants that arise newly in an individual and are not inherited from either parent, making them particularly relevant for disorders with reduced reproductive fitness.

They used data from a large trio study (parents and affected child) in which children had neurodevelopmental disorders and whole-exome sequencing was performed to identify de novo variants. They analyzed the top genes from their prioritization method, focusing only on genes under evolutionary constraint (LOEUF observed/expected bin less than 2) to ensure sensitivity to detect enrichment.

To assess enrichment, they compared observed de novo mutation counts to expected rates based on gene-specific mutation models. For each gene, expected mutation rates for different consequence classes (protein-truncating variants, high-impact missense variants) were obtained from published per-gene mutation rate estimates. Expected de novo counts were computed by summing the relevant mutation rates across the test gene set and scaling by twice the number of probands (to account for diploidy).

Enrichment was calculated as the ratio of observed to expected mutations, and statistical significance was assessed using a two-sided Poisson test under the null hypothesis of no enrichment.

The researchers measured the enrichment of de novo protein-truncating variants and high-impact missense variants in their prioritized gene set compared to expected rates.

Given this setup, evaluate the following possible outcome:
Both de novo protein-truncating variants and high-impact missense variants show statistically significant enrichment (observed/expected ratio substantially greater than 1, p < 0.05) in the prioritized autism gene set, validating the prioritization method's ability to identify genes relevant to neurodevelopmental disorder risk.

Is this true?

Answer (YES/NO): NO